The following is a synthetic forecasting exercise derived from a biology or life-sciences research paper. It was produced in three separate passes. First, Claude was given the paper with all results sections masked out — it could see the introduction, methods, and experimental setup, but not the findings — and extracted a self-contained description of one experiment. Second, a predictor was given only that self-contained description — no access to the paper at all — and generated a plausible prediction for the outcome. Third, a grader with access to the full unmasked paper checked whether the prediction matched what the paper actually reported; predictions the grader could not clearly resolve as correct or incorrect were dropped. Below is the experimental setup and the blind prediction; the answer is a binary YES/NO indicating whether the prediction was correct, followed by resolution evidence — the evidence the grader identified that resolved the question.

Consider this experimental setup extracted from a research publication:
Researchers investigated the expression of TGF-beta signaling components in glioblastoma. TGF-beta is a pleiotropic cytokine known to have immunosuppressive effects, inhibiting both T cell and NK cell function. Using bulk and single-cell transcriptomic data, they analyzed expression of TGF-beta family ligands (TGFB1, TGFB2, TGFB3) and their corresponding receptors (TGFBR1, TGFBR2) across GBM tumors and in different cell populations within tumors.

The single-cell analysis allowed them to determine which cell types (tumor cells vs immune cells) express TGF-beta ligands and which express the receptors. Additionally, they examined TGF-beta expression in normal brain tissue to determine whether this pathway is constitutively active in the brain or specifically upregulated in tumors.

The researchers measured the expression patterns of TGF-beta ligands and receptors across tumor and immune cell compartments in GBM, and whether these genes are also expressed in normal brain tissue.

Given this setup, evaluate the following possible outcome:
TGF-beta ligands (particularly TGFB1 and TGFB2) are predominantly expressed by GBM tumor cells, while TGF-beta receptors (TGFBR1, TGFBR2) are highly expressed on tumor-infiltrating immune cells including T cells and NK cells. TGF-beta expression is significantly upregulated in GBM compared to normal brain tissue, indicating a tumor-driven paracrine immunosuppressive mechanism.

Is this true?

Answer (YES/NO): NO